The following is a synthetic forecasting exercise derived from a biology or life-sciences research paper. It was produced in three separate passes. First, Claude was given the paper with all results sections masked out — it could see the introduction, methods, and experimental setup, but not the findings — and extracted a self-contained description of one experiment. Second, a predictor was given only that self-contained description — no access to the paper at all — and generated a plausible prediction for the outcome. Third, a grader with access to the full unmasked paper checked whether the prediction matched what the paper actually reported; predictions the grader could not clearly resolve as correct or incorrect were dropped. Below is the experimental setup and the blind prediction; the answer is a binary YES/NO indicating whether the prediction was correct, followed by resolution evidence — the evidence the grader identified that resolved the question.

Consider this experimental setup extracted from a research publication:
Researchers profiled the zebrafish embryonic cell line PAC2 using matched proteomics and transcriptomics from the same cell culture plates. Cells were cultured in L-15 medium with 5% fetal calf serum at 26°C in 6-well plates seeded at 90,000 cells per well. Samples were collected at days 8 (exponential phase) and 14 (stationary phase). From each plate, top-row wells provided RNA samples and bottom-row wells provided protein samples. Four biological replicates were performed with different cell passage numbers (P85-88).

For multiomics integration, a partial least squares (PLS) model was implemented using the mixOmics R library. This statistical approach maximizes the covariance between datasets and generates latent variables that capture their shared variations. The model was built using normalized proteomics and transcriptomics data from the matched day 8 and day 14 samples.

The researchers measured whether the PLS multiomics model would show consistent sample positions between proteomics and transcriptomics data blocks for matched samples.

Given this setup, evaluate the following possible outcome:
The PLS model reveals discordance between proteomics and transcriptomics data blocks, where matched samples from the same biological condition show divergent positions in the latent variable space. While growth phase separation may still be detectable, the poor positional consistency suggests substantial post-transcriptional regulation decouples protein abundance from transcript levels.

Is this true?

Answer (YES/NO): NO